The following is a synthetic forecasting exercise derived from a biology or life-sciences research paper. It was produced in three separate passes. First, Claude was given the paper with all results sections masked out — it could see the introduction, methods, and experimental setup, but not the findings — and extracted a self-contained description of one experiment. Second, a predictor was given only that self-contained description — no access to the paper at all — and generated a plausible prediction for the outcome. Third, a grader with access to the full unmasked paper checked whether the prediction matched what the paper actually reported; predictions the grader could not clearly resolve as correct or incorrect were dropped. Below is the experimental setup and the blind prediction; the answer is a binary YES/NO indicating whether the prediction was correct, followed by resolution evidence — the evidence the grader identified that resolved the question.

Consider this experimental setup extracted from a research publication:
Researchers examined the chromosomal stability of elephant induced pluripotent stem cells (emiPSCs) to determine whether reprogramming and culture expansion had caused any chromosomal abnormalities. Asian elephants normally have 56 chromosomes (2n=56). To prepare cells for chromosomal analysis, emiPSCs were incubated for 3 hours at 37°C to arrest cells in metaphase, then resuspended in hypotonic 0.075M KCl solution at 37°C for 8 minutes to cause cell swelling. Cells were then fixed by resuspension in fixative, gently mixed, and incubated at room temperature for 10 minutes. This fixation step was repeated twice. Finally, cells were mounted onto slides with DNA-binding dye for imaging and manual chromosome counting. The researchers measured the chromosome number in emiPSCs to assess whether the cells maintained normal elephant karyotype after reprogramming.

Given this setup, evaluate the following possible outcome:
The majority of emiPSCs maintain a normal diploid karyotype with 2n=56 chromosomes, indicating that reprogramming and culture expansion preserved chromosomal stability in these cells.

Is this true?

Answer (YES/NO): YES